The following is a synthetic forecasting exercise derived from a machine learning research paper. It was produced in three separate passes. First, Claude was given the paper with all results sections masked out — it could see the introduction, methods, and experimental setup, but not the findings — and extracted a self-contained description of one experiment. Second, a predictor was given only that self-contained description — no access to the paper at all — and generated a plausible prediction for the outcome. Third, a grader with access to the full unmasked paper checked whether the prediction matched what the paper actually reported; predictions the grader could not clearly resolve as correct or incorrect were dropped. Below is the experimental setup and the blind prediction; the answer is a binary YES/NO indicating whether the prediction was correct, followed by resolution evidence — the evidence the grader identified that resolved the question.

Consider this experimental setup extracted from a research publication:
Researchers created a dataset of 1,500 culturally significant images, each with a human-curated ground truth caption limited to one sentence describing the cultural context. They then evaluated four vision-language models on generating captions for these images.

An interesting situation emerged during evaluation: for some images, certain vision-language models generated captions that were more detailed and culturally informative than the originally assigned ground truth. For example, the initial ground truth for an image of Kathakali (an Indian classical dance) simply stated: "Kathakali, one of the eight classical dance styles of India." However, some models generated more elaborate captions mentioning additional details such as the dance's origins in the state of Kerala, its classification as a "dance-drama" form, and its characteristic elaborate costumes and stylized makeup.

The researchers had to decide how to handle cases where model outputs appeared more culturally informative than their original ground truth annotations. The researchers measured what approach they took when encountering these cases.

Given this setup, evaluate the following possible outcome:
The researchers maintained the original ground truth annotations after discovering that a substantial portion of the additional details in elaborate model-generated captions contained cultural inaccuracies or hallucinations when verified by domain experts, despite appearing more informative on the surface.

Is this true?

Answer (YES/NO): NO